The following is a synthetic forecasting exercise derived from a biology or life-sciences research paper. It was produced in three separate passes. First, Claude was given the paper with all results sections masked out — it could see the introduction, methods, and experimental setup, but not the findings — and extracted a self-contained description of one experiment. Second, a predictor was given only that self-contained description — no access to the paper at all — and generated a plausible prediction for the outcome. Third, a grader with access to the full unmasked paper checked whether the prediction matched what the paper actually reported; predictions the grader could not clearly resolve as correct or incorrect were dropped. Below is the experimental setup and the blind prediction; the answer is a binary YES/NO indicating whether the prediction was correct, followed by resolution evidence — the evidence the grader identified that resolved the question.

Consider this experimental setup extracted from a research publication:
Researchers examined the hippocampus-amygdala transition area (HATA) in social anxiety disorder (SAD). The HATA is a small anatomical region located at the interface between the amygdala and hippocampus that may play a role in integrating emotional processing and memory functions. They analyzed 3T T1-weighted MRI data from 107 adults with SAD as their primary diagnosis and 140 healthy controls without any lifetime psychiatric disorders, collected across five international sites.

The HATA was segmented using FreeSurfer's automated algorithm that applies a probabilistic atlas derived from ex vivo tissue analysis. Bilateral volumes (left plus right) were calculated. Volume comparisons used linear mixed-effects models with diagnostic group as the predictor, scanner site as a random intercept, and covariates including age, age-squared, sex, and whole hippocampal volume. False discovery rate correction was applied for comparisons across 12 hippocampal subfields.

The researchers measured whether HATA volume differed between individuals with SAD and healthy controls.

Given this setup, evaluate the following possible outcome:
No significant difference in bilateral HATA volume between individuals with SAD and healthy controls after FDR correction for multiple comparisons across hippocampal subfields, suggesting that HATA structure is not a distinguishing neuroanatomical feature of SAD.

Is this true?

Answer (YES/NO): YES